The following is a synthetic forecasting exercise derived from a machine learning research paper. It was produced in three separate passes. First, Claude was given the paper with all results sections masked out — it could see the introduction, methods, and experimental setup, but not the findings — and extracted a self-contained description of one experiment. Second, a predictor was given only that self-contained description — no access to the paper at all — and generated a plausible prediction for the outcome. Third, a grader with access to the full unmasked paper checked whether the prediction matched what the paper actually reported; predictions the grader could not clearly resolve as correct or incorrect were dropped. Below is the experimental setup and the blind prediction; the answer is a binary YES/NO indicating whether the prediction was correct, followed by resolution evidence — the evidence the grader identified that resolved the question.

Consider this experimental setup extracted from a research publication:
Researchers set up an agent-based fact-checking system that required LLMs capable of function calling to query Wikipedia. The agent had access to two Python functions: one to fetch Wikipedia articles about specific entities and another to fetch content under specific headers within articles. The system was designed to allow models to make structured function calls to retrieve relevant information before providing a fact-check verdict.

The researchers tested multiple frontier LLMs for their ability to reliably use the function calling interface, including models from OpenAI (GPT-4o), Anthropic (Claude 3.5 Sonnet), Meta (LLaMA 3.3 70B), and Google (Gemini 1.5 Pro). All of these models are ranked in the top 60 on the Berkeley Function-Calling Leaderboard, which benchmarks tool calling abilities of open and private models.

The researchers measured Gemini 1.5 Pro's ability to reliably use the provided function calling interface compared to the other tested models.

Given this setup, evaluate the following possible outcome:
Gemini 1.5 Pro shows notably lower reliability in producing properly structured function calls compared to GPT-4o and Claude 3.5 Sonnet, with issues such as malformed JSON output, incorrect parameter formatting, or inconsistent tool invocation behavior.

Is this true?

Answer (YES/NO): YES